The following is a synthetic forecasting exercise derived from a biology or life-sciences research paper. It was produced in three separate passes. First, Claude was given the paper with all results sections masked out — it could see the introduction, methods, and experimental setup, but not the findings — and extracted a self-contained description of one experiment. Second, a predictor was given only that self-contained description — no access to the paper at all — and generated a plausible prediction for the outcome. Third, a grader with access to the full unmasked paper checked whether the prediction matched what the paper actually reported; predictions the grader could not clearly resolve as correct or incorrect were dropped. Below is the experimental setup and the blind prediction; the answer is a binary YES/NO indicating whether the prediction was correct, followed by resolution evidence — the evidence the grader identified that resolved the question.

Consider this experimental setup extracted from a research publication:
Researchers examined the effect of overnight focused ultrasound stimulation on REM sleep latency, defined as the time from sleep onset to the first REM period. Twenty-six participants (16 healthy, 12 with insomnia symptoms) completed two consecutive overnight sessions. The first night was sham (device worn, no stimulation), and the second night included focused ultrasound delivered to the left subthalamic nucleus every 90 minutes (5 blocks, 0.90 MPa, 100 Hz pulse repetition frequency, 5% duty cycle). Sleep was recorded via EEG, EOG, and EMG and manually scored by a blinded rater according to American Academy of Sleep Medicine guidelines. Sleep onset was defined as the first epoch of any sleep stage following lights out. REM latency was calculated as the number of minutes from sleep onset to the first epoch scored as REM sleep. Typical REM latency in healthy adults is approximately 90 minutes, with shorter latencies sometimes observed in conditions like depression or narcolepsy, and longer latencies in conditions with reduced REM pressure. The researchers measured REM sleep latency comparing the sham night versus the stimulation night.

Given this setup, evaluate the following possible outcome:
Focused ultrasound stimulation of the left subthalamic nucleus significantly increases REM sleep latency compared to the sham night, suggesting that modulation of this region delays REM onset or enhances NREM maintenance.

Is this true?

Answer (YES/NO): NO